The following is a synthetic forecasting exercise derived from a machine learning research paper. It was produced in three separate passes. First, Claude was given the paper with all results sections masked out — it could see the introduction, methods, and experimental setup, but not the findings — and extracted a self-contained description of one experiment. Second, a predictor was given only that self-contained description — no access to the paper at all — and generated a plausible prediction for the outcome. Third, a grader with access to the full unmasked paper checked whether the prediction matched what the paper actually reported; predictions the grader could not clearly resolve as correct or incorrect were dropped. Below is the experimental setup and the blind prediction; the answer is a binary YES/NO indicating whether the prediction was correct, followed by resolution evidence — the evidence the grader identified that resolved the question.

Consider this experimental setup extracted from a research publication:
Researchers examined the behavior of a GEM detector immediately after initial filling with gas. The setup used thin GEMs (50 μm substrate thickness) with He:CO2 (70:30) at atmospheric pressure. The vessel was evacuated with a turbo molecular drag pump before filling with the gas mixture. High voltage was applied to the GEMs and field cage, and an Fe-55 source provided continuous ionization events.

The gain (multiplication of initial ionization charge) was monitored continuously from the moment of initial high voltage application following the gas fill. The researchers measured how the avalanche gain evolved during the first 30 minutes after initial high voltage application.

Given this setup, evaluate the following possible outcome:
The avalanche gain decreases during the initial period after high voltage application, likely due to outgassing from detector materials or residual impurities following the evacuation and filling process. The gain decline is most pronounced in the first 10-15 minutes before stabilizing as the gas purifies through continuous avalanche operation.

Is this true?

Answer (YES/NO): NO